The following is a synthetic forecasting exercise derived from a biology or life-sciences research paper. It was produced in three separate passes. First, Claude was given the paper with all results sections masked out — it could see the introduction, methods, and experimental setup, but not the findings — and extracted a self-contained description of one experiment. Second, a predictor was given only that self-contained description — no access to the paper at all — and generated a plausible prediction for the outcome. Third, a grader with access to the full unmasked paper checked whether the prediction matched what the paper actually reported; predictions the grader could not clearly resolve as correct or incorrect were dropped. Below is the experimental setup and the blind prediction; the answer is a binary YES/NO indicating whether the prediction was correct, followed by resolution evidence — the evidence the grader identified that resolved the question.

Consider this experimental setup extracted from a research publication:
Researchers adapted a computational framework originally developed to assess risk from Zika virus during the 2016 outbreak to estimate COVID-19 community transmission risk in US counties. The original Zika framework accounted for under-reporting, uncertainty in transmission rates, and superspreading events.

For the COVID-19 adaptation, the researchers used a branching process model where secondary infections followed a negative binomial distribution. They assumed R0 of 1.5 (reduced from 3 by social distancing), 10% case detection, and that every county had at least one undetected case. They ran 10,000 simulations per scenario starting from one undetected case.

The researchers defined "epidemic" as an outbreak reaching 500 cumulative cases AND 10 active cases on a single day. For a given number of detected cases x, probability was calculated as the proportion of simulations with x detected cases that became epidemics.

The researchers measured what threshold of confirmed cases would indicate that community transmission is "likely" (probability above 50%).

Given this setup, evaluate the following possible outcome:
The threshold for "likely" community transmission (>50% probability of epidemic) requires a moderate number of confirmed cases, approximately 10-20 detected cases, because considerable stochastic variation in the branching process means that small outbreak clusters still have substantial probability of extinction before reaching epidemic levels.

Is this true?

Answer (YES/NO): NO